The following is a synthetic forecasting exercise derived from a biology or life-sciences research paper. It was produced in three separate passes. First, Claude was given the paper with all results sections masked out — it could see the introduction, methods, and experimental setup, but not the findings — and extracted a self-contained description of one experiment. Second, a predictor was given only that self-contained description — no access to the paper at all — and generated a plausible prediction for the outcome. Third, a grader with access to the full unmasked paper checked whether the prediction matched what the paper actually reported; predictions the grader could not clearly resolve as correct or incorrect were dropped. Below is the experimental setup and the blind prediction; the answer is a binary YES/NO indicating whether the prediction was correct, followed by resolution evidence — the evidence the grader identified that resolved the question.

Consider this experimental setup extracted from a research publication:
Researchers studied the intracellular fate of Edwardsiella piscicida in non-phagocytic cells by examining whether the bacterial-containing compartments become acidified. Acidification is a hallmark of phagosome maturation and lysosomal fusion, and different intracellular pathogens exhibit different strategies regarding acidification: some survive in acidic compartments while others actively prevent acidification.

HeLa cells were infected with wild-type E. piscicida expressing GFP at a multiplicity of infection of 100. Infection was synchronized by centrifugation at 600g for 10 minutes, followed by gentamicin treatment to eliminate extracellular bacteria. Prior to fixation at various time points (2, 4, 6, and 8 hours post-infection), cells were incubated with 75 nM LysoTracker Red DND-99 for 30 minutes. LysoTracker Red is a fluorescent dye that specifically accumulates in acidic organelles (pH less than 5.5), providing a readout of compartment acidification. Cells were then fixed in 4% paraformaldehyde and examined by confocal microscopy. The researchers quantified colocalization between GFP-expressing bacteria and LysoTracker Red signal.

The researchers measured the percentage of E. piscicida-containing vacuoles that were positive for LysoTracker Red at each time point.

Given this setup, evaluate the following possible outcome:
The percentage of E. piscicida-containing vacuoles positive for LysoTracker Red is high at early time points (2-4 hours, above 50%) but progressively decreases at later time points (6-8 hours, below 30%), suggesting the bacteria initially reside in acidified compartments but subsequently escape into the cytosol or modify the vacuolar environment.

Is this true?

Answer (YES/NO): NO